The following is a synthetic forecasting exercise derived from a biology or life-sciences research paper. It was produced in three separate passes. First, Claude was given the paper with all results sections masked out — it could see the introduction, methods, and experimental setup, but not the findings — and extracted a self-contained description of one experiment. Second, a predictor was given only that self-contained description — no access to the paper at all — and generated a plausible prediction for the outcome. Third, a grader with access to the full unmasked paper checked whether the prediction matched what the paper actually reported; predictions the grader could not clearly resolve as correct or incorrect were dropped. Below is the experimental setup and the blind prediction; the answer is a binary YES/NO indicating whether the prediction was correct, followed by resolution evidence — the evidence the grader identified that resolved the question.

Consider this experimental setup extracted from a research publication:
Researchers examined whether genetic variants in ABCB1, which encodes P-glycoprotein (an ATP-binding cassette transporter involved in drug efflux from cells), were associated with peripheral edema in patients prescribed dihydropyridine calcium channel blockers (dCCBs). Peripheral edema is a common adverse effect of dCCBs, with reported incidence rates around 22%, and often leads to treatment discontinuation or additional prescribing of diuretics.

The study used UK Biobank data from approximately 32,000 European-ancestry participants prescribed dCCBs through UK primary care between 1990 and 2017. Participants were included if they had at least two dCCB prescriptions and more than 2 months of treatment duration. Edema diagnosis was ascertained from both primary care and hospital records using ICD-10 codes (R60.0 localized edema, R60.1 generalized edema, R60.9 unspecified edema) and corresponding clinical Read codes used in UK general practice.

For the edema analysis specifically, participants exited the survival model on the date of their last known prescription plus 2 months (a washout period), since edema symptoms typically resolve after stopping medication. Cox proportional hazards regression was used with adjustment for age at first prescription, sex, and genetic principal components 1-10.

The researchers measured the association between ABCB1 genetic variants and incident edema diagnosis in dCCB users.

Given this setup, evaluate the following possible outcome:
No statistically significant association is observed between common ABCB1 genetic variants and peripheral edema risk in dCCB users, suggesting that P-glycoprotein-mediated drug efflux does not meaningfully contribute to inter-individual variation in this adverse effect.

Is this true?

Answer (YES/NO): NO